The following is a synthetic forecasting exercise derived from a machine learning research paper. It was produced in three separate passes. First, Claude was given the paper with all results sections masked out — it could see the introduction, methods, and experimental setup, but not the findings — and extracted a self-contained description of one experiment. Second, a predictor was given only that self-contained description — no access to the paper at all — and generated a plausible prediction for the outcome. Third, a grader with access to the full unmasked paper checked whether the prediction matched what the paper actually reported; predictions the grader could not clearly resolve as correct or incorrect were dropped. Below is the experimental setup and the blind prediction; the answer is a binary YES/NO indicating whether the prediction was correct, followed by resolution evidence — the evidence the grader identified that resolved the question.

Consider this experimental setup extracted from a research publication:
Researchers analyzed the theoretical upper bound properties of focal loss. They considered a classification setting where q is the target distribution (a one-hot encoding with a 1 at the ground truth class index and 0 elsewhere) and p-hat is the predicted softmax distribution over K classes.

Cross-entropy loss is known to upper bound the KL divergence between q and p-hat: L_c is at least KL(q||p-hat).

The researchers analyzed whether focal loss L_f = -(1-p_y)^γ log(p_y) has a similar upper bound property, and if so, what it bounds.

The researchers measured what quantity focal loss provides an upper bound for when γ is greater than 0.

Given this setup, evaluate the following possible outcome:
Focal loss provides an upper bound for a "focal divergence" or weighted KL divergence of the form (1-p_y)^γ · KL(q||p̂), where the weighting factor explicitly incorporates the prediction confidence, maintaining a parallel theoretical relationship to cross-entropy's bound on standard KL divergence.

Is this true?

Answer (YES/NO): NO